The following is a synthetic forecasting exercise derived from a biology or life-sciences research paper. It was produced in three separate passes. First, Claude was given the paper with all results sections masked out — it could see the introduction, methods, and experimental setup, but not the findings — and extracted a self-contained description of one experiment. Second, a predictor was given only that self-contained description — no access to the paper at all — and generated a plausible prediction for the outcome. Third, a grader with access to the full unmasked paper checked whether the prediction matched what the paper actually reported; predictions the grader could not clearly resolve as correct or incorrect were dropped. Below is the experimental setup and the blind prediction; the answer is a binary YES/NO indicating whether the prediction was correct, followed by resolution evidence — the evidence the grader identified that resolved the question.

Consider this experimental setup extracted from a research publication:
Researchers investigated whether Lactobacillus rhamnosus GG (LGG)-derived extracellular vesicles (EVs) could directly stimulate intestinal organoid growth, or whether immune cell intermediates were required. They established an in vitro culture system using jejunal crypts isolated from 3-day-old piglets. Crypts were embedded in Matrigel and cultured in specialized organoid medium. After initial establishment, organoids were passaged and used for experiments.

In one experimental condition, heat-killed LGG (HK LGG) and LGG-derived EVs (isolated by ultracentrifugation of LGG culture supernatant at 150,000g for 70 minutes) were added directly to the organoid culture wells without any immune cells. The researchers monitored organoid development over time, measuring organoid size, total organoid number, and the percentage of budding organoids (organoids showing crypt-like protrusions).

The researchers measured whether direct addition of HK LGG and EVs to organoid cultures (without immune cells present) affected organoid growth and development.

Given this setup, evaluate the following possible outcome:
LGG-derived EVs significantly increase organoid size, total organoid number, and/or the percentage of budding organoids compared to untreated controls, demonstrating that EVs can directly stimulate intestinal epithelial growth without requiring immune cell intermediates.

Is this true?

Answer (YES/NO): NO